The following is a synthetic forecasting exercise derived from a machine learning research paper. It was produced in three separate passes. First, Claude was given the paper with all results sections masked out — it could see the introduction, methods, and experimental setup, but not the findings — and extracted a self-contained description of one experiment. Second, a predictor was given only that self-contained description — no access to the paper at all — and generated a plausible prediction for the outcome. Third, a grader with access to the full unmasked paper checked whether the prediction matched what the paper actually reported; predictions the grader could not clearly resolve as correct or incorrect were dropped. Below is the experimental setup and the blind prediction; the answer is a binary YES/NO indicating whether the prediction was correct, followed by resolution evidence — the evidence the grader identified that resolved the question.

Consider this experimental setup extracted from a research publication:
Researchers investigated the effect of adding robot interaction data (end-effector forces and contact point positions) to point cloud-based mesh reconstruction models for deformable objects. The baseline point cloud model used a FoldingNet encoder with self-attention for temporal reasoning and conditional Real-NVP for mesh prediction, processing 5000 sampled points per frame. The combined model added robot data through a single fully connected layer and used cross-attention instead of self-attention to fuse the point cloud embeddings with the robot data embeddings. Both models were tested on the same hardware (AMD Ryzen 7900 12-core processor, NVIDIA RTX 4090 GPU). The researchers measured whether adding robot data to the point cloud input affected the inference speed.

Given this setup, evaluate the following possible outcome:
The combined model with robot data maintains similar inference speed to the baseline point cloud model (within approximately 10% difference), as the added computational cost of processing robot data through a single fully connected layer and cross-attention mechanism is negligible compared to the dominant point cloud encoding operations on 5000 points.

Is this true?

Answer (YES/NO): YES